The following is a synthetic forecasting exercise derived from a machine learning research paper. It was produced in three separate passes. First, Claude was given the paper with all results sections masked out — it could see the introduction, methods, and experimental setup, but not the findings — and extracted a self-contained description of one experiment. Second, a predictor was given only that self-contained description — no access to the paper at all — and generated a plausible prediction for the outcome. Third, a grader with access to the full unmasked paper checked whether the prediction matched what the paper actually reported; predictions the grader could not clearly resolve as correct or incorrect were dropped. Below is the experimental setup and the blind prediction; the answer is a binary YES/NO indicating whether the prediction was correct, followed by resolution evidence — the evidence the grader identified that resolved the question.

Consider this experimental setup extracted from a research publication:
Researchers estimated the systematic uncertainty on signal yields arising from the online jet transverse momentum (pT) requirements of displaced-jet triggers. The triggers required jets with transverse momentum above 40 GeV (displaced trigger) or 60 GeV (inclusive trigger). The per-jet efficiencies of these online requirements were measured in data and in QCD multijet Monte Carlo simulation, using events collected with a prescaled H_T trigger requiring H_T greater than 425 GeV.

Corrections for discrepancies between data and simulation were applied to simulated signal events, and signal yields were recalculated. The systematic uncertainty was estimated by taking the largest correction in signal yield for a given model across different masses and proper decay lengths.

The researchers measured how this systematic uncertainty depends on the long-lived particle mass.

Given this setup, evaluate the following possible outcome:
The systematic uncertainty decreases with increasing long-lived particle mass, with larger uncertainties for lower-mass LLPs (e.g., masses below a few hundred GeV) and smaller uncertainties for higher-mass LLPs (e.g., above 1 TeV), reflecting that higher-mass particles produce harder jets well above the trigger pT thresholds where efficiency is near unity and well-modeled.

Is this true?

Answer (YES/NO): YES